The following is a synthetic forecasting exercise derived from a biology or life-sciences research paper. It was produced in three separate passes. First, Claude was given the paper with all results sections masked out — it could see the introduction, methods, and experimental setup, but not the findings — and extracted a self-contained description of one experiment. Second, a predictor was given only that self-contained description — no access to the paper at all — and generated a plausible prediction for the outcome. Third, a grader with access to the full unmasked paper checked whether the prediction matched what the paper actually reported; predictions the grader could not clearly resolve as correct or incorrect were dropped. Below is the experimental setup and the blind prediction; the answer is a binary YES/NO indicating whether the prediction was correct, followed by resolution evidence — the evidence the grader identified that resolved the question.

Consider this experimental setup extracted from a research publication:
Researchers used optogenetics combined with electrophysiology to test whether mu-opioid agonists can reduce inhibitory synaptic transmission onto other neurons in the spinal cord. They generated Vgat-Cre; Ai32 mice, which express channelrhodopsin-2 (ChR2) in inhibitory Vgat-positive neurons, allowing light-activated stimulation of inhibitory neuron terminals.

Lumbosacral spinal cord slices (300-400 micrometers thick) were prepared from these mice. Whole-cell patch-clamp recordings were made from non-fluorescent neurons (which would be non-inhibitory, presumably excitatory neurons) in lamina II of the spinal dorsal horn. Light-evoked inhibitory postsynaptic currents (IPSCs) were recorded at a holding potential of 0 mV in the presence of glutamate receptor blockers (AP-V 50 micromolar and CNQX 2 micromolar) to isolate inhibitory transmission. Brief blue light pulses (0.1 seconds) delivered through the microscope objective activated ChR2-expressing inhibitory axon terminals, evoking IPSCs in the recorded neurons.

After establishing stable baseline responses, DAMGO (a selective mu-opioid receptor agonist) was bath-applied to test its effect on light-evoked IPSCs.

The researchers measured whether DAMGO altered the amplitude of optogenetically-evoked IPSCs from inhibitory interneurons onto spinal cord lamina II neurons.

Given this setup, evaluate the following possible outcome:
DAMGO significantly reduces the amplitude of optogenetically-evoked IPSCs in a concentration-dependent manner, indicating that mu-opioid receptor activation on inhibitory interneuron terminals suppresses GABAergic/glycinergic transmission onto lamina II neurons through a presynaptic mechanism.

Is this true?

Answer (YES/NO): NO